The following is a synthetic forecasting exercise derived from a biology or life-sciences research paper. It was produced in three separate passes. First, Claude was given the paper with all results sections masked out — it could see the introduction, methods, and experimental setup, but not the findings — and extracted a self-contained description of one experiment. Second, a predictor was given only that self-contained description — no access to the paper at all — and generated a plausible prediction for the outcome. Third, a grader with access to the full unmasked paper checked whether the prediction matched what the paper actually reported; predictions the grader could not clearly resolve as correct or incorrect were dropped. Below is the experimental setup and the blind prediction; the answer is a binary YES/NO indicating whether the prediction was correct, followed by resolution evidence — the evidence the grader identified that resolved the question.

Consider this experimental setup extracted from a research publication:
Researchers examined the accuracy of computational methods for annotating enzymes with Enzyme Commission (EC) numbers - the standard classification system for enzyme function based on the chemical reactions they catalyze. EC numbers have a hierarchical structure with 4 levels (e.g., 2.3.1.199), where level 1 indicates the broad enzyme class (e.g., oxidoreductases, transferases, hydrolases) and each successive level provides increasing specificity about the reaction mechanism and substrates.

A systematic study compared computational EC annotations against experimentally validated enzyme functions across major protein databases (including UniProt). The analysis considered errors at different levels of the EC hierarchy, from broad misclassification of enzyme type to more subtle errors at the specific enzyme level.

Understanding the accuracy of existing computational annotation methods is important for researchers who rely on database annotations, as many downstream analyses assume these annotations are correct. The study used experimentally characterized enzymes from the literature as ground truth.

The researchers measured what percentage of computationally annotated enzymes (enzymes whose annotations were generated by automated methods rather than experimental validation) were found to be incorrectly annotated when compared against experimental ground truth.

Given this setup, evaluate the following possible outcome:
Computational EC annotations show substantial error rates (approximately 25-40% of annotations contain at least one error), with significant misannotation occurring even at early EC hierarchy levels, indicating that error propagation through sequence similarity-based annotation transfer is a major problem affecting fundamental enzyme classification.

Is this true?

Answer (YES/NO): NO